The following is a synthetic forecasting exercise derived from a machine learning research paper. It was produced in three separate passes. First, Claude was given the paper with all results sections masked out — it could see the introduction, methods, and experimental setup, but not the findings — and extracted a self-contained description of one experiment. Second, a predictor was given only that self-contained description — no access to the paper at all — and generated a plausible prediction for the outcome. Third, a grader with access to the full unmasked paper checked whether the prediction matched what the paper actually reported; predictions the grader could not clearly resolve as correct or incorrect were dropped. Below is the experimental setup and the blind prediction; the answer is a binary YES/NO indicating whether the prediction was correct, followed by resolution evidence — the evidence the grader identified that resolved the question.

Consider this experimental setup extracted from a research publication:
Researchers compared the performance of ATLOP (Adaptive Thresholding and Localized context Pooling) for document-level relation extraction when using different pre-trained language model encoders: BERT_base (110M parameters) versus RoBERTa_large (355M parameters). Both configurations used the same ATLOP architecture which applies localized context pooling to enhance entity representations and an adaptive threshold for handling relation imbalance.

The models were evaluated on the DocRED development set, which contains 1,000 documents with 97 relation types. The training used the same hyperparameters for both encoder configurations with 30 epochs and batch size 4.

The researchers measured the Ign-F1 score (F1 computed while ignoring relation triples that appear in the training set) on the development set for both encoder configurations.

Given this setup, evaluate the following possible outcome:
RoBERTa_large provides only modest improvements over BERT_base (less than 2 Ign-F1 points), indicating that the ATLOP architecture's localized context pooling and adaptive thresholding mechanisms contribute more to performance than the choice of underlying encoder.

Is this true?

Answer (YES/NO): NO